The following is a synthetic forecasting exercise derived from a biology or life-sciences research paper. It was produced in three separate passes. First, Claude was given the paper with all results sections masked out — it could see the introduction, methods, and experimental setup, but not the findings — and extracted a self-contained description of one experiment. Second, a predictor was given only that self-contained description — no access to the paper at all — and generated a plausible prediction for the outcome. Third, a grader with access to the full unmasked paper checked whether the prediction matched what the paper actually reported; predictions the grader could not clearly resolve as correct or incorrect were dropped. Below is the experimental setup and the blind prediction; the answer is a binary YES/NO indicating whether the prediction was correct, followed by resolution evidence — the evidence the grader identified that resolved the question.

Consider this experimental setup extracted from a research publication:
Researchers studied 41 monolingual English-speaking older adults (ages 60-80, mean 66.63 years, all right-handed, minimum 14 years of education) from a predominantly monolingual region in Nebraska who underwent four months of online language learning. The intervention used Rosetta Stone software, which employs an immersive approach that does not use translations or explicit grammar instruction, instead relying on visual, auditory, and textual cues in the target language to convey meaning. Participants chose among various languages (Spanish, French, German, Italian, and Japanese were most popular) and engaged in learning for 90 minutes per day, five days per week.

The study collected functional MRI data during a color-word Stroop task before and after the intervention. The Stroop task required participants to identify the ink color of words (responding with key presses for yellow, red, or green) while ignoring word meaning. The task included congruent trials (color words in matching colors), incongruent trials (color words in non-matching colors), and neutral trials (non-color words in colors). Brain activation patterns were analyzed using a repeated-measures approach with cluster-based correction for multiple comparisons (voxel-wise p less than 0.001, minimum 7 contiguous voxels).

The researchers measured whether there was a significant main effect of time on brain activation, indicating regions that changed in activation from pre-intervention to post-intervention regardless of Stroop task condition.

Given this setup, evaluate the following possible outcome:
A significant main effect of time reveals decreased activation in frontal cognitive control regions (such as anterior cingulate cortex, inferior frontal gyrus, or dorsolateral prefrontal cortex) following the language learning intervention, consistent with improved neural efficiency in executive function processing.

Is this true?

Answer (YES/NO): NO